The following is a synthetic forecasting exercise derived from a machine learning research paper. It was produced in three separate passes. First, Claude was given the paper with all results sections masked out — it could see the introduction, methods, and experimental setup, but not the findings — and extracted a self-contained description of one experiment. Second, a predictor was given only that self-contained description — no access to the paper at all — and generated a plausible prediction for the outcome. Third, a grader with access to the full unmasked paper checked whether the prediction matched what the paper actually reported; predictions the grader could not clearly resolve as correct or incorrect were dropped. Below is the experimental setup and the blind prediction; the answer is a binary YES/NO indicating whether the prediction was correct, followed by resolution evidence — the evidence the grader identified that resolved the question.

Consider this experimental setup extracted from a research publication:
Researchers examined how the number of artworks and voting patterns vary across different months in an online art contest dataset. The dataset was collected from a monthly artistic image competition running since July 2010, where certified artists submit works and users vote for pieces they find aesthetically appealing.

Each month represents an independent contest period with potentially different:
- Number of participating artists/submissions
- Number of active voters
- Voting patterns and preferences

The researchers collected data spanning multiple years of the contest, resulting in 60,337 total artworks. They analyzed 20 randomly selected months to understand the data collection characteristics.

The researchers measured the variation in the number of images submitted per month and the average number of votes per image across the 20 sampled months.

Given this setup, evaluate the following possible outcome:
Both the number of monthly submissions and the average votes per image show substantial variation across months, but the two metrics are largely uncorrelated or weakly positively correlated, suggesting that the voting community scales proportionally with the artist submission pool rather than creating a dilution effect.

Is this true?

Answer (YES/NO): NO